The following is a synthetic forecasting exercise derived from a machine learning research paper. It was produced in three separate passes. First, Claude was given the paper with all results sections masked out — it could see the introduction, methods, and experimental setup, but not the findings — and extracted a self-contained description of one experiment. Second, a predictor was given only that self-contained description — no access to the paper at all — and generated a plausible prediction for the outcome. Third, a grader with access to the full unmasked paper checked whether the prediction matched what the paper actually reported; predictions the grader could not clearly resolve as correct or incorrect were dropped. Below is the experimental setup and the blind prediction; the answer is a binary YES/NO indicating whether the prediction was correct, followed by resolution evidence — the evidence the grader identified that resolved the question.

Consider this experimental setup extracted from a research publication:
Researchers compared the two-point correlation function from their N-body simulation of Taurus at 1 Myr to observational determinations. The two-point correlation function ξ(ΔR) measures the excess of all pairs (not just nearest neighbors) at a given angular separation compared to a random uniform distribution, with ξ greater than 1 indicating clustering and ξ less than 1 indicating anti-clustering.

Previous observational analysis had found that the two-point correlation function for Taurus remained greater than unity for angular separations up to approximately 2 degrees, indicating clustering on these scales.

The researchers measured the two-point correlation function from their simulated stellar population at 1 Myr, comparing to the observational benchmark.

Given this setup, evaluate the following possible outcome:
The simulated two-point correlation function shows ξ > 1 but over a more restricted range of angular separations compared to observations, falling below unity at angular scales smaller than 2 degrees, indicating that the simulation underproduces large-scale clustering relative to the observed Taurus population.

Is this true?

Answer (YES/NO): YES